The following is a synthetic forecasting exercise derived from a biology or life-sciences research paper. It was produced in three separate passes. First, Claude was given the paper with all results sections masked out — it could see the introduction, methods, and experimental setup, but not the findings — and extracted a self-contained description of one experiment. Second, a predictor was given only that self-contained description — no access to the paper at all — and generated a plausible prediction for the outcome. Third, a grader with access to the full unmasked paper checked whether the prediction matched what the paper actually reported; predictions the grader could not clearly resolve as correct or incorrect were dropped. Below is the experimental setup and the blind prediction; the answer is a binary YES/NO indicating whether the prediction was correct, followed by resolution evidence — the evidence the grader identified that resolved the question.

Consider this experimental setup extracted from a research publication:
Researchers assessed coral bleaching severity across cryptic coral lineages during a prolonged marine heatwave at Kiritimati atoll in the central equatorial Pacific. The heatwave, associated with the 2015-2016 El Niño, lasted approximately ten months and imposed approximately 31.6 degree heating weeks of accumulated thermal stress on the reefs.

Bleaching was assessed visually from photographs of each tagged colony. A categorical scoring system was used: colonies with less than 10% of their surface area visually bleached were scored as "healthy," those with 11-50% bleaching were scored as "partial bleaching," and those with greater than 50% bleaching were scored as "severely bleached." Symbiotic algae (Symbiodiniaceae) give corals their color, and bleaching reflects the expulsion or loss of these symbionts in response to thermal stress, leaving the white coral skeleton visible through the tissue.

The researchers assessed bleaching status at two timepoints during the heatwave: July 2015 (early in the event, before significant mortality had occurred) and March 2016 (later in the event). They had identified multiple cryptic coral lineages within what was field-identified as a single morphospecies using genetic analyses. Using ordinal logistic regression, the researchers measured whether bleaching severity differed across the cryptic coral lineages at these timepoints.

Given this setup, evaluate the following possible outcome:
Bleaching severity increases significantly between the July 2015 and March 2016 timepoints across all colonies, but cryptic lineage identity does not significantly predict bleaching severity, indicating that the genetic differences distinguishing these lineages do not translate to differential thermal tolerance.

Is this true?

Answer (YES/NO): NO